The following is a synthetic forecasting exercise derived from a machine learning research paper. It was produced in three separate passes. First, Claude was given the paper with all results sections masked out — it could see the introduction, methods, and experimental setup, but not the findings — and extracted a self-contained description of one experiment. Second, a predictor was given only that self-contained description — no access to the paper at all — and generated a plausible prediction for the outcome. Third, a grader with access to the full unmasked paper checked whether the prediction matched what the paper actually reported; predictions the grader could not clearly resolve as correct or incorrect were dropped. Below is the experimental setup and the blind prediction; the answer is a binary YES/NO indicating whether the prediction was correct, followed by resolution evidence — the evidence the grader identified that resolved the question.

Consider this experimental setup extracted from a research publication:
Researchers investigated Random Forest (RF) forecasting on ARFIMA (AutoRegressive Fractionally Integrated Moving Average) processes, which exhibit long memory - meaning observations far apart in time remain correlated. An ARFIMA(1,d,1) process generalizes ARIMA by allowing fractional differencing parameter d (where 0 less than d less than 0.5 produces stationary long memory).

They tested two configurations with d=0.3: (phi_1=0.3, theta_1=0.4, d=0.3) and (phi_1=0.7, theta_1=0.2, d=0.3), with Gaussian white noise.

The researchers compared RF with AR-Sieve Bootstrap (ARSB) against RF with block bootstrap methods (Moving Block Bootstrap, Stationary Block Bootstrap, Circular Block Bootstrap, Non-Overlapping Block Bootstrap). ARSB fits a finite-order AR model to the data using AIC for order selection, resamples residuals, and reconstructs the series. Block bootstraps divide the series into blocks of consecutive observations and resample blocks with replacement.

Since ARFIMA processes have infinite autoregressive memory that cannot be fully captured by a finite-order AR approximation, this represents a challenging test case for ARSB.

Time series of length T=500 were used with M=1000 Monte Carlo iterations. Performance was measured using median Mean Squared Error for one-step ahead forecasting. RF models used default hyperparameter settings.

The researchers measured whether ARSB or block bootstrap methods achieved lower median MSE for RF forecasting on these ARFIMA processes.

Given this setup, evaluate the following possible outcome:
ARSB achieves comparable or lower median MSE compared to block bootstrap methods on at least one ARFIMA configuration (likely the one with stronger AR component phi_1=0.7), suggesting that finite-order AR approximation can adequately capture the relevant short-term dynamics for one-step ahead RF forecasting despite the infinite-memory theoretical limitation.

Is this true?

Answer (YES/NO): YES